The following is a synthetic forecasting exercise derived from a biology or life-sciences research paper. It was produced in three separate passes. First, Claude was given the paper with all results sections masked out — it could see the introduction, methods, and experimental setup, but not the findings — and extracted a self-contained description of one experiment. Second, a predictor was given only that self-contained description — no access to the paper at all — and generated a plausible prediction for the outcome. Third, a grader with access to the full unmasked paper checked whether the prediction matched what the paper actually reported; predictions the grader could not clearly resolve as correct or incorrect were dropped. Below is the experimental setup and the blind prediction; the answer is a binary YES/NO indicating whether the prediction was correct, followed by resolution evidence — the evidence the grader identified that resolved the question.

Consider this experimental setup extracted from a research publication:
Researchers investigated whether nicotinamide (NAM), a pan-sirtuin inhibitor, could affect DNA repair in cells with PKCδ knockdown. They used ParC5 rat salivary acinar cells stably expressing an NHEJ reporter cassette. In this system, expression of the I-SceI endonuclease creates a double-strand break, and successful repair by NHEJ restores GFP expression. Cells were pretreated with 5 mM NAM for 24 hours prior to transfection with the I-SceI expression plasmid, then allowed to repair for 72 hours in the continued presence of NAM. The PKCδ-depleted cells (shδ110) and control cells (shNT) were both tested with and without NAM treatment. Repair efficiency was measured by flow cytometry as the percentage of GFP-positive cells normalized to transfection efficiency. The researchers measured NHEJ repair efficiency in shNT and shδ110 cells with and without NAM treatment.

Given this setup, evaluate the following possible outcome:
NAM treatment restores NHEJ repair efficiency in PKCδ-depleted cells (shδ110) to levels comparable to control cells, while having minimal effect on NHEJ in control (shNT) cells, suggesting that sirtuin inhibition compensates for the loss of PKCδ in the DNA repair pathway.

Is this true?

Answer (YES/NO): NO